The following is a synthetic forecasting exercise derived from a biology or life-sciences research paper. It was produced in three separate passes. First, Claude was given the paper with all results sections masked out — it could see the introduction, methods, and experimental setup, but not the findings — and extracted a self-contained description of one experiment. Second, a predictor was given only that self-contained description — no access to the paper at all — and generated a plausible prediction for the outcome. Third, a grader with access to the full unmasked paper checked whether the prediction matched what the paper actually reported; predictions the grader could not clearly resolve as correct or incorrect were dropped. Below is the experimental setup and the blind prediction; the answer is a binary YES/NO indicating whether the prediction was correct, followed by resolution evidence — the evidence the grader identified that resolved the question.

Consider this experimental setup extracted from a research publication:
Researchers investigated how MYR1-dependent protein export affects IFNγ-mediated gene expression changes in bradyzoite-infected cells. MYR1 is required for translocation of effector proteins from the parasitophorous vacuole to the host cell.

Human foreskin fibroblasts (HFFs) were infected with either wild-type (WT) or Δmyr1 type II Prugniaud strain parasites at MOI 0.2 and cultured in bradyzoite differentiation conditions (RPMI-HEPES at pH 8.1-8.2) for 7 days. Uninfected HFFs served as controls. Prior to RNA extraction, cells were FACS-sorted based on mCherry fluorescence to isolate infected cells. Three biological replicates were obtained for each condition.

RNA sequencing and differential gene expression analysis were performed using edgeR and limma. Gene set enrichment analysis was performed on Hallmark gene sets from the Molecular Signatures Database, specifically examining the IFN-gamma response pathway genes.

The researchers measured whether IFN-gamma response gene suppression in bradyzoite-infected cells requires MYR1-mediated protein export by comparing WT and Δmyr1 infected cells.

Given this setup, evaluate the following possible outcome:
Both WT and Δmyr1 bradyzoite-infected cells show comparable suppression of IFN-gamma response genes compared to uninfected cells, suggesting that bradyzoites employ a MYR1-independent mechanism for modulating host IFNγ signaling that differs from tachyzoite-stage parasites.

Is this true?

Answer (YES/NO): NO